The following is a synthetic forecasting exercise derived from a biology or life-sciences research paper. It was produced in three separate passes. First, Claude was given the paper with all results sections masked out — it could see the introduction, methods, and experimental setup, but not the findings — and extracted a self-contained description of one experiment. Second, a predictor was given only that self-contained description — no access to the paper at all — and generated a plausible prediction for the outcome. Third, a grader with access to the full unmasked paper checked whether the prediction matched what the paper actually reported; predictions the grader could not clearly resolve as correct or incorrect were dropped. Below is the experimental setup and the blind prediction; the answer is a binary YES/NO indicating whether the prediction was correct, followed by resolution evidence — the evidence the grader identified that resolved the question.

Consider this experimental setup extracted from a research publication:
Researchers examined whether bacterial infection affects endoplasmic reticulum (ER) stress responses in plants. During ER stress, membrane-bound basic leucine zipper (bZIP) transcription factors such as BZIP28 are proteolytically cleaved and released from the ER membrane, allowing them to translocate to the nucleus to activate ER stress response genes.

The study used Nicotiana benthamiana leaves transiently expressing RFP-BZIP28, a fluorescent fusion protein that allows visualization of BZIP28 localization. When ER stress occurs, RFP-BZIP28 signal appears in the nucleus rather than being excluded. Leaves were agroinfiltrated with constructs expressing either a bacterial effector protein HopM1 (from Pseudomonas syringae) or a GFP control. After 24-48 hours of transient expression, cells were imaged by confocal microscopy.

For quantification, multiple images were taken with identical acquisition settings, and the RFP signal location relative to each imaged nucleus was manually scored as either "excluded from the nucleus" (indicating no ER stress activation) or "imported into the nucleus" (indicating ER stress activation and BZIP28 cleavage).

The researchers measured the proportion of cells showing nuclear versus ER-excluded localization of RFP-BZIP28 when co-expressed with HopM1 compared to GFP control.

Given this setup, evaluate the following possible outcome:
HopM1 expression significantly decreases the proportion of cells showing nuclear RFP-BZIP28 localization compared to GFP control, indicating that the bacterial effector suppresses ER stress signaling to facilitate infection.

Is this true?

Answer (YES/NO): YES